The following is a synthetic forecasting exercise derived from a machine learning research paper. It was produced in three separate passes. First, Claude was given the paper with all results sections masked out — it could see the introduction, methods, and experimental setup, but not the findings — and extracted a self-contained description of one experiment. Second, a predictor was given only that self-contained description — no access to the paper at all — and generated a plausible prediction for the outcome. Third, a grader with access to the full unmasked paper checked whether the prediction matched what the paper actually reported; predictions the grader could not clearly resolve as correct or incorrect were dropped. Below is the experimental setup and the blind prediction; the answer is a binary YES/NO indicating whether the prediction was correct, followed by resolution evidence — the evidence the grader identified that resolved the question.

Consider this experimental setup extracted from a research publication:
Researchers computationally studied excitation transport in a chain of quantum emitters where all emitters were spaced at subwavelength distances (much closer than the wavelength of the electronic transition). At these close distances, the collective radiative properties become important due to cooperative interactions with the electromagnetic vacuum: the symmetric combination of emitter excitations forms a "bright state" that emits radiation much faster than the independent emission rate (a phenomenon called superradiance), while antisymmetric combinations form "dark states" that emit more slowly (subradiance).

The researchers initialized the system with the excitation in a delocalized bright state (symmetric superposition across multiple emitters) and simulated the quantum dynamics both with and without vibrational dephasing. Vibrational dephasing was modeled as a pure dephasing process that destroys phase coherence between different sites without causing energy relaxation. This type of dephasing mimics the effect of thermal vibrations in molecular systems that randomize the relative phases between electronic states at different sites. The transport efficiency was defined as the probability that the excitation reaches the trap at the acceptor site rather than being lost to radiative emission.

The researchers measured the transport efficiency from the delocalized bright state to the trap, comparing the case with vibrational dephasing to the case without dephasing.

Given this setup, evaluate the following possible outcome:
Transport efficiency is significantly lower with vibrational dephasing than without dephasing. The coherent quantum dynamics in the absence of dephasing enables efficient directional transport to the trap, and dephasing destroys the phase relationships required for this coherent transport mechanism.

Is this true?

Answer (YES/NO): NO